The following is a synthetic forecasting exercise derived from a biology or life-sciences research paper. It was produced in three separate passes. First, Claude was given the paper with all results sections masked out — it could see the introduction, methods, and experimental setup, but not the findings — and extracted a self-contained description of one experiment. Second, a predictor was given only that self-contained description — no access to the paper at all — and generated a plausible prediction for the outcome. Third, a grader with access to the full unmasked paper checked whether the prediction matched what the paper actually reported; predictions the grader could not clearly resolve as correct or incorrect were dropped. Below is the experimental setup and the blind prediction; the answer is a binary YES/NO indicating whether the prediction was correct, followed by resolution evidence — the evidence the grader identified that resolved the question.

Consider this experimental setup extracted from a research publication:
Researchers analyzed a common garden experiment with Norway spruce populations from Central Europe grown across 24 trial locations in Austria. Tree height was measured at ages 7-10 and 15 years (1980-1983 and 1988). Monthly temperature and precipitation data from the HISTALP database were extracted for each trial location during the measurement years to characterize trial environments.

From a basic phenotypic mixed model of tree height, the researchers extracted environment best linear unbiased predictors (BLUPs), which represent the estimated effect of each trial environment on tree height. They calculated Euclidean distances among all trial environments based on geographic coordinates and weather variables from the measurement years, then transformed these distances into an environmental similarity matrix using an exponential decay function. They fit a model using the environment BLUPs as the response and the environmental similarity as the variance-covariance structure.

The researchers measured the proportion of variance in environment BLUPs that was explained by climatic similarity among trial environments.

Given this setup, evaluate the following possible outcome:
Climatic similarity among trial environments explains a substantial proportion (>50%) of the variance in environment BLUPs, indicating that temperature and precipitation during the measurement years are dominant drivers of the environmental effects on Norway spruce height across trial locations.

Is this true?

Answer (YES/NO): YES